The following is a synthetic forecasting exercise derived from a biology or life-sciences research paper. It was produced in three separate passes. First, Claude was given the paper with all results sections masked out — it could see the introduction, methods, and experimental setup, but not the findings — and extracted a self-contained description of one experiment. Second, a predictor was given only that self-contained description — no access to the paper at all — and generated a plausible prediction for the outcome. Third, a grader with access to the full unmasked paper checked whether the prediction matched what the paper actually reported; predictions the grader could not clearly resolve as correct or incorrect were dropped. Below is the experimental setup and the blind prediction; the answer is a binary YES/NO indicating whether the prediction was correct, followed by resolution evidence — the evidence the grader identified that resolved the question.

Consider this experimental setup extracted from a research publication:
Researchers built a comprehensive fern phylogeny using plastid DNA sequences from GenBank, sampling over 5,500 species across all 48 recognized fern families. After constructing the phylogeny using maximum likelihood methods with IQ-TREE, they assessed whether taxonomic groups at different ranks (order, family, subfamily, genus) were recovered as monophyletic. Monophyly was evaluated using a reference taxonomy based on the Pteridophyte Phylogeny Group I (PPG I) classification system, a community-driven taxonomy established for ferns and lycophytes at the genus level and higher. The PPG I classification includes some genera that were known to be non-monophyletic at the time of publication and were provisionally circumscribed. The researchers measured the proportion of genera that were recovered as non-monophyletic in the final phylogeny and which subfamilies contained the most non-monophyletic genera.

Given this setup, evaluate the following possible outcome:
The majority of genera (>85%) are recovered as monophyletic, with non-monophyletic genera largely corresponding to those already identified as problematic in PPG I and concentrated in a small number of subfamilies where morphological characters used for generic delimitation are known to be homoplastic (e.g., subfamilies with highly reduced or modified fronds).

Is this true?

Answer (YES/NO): YES